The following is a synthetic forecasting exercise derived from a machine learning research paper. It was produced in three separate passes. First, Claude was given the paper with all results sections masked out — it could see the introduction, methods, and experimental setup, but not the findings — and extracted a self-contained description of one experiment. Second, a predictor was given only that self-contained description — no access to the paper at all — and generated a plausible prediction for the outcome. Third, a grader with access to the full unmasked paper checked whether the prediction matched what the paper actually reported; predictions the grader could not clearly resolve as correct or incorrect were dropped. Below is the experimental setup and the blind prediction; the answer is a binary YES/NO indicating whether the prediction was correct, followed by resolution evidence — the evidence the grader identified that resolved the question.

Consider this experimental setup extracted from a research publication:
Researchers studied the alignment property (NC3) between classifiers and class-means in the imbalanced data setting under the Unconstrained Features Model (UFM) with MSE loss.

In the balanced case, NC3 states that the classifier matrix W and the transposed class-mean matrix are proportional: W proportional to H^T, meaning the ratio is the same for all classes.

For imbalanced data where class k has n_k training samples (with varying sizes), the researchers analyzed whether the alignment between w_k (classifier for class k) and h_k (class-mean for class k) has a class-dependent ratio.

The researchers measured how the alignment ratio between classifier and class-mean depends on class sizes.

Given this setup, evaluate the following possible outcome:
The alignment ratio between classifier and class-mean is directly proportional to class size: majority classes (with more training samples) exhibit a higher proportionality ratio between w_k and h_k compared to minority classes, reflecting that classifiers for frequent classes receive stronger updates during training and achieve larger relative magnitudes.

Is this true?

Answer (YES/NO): YES